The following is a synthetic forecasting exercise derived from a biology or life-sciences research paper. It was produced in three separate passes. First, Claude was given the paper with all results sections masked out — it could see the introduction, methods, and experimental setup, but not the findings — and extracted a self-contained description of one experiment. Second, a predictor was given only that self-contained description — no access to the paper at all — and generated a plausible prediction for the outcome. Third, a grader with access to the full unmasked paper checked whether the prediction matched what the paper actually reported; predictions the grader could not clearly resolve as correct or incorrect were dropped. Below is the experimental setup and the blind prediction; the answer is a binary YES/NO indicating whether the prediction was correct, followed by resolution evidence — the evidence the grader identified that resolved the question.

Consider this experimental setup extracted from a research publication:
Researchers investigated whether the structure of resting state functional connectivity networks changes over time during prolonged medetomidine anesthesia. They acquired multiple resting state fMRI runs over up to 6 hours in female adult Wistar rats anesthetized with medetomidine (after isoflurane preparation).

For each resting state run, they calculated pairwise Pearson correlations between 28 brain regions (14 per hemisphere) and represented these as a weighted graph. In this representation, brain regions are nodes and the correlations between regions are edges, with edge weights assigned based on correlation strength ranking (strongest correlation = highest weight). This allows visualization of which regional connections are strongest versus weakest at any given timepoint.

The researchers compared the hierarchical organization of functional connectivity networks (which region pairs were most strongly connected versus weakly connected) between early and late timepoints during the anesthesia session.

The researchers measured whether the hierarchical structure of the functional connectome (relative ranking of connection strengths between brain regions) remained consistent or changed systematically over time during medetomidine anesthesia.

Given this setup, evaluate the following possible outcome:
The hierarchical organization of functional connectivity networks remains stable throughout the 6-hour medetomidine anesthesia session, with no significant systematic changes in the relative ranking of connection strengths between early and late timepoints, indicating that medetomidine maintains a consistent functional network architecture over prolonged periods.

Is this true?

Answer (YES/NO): YES